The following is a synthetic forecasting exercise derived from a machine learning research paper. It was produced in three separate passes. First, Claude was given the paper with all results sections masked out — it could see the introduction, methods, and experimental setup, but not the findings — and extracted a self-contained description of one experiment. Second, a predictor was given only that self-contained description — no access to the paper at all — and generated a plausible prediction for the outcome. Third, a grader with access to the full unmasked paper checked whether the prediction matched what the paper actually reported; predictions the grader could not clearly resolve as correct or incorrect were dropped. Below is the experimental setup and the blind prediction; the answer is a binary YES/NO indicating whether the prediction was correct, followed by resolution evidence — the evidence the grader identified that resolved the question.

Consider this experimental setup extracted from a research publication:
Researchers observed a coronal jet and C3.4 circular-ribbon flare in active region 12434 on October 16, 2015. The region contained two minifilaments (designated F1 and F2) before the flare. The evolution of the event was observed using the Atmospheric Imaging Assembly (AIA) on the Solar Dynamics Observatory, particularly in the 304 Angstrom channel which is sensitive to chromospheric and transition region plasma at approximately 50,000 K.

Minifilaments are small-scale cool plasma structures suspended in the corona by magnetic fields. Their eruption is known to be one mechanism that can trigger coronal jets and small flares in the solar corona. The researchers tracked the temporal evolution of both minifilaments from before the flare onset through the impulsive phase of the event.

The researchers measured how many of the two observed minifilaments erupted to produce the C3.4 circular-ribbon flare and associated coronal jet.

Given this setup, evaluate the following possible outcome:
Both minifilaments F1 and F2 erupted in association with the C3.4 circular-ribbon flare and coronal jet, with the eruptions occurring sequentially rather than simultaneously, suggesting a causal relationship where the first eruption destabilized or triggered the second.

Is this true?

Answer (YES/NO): NO